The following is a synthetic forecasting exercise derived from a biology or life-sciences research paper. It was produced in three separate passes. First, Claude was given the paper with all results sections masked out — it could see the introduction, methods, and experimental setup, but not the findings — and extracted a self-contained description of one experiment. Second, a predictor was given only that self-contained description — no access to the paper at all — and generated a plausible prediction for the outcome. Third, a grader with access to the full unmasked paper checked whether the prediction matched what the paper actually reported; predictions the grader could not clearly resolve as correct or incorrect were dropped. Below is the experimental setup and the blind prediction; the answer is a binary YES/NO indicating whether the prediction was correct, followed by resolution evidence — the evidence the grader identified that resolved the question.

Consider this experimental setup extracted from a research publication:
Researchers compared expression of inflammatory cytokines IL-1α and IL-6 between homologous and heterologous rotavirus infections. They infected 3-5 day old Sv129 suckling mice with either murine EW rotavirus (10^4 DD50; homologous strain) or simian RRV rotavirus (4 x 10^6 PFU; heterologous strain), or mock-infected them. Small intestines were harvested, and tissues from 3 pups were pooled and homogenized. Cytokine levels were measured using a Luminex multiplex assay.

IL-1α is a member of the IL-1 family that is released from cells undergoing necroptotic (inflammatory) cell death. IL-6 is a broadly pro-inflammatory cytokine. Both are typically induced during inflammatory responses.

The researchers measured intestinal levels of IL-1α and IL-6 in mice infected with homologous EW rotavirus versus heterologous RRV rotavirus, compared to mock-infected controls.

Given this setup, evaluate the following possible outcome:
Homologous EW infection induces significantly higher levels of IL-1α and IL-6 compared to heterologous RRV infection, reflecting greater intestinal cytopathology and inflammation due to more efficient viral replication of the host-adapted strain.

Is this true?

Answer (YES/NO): NO